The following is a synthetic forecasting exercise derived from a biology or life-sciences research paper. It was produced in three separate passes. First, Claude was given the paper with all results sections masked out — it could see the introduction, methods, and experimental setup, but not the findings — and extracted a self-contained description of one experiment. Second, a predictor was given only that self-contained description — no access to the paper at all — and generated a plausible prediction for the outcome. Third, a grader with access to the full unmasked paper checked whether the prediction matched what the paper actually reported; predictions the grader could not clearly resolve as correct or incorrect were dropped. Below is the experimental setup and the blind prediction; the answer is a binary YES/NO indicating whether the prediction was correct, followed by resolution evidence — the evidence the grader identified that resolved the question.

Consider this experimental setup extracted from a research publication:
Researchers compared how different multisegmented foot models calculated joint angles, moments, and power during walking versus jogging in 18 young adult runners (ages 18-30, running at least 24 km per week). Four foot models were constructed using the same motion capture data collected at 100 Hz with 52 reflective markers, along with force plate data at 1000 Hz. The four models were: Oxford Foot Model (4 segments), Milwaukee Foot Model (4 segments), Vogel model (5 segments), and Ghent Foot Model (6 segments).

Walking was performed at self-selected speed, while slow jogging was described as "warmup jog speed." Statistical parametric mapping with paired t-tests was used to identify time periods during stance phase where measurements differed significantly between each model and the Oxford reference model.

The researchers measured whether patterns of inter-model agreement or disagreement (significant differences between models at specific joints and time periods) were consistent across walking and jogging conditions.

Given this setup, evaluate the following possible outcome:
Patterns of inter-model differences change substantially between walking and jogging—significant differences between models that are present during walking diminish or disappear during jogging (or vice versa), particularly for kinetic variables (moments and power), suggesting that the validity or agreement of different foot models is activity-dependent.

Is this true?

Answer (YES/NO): YES